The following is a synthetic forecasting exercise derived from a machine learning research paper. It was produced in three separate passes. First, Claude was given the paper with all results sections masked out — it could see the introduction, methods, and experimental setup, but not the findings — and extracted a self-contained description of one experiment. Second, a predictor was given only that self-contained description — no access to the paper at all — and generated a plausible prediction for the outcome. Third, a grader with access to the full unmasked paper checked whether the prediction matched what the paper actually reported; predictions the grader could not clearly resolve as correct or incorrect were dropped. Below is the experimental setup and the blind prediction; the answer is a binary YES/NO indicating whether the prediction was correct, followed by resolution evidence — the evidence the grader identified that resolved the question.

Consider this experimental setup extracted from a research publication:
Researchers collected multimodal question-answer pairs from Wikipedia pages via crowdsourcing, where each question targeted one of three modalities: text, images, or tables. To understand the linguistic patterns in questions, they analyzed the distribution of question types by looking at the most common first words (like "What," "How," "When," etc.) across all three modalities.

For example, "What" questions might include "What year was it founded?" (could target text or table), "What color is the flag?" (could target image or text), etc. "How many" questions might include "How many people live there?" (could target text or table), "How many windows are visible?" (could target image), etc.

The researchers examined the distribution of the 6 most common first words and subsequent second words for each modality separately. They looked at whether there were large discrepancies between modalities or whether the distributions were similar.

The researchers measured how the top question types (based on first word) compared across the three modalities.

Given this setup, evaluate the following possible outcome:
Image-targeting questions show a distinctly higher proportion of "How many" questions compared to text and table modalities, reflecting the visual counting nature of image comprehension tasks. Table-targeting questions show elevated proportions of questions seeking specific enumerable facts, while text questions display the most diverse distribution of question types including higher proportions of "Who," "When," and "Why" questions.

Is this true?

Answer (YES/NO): NO